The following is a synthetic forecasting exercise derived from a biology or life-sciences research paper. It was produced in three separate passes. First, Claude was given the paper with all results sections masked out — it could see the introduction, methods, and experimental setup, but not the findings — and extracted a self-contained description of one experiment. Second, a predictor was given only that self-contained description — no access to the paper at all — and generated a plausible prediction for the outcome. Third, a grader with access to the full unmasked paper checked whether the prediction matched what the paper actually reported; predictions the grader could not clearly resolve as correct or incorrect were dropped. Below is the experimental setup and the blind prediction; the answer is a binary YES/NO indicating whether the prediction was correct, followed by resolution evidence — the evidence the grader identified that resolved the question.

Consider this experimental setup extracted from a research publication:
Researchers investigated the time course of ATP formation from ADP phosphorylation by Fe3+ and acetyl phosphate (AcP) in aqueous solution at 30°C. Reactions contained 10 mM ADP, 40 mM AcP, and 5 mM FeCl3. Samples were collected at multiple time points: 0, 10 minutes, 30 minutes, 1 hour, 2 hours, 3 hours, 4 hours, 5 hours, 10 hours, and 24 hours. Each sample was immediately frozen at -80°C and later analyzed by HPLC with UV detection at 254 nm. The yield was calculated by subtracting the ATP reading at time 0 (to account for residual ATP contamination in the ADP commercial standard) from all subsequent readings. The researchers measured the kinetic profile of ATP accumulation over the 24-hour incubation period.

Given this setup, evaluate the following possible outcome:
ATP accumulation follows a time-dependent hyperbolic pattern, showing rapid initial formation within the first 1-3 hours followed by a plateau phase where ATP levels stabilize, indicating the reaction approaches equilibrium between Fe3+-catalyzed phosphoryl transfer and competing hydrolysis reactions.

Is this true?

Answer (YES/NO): NO